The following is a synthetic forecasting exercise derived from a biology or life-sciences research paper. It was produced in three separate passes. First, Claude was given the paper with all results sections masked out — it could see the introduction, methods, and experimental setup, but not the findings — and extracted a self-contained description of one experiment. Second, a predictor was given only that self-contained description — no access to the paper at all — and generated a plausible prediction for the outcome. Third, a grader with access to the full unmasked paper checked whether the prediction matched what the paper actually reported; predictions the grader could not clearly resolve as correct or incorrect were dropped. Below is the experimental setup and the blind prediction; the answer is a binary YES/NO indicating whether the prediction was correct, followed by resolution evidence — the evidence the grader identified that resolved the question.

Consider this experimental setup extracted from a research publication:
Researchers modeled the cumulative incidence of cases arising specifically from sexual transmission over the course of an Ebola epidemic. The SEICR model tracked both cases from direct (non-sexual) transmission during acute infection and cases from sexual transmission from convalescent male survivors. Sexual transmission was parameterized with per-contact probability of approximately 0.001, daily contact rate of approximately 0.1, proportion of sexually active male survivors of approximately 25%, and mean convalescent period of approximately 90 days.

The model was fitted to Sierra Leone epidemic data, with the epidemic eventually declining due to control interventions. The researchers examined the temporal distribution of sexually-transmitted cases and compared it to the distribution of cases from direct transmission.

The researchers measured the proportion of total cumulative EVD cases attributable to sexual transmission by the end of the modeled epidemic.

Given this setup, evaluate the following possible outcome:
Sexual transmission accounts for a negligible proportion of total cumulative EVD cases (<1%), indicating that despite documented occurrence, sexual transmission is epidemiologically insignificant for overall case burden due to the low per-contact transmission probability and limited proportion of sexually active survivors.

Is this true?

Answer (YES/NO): YES